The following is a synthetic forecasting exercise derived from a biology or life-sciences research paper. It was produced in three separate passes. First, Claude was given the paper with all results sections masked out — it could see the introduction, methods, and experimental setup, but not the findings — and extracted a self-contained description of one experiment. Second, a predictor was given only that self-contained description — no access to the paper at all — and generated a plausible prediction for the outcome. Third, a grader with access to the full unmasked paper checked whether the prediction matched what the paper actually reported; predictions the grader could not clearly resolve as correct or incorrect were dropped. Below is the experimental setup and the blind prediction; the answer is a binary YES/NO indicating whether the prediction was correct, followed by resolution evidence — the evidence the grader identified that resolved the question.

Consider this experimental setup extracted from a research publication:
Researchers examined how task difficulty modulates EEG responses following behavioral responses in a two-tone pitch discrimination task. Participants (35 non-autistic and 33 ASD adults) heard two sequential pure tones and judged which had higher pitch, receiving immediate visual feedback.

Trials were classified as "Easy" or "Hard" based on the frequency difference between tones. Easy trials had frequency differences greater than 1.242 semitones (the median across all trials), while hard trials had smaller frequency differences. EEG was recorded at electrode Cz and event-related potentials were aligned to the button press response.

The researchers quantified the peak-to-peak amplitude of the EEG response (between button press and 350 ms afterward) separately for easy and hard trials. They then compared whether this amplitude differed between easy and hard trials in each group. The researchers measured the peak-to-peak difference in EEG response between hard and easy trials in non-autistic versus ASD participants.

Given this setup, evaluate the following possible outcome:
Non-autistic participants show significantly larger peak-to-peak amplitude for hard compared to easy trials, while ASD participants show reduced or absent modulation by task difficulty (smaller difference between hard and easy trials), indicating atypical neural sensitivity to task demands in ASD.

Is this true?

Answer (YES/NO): YES